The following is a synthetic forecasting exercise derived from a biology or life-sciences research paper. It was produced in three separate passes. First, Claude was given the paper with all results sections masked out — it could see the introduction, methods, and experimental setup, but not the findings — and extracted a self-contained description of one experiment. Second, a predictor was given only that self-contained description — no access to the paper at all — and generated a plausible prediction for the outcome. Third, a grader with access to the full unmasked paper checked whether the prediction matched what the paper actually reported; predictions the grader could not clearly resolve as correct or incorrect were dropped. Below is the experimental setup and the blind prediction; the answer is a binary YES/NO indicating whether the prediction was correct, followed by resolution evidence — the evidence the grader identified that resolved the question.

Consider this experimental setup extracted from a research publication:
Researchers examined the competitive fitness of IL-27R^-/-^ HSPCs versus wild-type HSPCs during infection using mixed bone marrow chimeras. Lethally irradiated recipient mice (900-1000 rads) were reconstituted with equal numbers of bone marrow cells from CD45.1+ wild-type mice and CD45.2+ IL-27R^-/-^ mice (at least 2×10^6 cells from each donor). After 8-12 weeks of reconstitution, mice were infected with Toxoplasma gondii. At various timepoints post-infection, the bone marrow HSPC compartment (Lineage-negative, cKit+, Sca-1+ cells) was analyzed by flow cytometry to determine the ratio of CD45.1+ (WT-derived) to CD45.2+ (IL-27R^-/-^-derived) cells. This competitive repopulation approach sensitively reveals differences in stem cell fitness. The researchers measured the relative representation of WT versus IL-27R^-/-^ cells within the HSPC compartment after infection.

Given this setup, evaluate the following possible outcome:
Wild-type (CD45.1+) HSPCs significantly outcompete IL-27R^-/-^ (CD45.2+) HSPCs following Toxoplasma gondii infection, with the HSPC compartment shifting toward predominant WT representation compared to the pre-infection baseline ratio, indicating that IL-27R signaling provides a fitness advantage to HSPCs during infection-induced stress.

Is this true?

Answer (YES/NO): YES